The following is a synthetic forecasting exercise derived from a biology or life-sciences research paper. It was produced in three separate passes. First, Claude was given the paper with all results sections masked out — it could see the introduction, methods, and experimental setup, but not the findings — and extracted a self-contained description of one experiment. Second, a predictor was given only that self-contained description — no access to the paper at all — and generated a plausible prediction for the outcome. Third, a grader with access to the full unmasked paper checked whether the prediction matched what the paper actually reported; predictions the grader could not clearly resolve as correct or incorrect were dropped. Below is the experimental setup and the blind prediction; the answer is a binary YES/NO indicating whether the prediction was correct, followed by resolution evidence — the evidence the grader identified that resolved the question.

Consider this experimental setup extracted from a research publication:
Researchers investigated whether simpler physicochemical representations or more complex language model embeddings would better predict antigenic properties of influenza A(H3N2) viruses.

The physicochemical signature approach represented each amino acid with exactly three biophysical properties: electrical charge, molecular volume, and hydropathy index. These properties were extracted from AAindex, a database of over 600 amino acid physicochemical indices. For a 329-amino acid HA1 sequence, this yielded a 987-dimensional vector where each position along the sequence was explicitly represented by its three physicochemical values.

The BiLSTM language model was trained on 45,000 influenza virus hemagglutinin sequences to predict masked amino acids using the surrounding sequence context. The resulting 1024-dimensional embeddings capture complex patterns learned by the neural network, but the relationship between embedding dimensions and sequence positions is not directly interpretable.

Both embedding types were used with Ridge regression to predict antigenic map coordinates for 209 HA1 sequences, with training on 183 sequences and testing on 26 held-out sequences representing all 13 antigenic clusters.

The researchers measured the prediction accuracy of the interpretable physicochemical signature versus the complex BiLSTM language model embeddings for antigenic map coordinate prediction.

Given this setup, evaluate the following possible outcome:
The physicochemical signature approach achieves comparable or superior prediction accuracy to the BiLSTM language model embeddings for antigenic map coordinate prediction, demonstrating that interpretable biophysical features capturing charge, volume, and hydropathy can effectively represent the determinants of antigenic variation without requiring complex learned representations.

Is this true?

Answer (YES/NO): NO